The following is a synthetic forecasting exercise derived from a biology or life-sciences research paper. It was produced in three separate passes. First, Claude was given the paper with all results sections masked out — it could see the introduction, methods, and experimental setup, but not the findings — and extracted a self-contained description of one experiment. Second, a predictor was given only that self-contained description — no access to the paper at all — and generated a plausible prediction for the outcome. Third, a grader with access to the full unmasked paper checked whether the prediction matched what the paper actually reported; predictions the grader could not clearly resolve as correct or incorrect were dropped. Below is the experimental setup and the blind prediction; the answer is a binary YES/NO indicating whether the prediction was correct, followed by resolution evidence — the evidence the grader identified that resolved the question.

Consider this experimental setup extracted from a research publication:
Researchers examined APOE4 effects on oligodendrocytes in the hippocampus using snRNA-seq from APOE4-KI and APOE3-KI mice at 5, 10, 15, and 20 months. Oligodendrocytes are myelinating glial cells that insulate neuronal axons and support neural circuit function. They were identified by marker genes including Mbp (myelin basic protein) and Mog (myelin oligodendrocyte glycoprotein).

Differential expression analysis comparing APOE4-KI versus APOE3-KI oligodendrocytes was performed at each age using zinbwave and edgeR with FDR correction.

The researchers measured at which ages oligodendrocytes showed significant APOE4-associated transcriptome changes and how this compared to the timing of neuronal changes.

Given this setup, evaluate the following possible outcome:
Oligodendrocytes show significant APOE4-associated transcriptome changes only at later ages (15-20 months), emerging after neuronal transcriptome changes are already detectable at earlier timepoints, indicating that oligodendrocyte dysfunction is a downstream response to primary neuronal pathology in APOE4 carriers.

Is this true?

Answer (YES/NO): YES